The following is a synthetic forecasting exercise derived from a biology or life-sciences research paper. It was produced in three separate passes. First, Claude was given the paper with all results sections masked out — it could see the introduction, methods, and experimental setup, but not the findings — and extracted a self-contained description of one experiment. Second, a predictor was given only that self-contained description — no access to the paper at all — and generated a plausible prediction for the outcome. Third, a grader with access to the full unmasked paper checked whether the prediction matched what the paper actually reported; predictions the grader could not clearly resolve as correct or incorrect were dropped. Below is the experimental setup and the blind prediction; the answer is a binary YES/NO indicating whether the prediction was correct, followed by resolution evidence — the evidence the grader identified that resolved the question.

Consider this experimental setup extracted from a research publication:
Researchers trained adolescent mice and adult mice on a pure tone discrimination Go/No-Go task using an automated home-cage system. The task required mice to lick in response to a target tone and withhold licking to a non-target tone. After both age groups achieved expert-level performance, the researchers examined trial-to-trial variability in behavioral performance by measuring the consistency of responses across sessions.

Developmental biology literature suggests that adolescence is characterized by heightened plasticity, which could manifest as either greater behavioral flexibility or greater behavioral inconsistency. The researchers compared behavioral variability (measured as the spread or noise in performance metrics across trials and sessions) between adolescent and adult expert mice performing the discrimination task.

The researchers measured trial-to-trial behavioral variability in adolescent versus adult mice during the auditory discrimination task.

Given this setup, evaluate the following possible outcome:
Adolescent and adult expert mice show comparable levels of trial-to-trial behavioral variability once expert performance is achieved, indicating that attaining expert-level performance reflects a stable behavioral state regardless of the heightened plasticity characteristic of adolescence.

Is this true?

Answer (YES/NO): NO